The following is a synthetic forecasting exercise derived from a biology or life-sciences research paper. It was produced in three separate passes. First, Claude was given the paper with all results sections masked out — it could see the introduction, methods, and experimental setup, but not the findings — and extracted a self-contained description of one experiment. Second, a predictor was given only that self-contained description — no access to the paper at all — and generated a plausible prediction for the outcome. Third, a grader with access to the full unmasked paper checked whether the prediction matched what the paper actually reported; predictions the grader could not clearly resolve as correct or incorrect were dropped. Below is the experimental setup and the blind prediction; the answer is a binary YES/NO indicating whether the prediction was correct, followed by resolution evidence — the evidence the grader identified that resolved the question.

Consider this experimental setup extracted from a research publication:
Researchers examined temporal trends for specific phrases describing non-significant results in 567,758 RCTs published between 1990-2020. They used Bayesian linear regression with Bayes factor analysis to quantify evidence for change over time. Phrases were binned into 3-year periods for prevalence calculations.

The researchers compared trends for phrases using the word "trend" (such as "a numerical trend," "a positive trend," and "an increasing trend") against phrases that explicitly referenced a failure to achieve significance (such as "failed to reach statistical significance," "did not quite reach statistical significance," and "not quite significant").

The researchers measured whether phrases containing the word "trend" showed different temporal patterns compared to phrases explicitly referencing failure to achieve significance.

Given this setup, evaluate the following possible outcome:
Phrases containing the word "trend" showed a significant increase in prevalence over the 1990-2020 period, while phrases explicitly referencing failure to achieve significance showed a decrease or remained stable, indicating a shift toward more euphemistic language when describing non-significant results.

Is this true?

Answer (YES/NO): YES